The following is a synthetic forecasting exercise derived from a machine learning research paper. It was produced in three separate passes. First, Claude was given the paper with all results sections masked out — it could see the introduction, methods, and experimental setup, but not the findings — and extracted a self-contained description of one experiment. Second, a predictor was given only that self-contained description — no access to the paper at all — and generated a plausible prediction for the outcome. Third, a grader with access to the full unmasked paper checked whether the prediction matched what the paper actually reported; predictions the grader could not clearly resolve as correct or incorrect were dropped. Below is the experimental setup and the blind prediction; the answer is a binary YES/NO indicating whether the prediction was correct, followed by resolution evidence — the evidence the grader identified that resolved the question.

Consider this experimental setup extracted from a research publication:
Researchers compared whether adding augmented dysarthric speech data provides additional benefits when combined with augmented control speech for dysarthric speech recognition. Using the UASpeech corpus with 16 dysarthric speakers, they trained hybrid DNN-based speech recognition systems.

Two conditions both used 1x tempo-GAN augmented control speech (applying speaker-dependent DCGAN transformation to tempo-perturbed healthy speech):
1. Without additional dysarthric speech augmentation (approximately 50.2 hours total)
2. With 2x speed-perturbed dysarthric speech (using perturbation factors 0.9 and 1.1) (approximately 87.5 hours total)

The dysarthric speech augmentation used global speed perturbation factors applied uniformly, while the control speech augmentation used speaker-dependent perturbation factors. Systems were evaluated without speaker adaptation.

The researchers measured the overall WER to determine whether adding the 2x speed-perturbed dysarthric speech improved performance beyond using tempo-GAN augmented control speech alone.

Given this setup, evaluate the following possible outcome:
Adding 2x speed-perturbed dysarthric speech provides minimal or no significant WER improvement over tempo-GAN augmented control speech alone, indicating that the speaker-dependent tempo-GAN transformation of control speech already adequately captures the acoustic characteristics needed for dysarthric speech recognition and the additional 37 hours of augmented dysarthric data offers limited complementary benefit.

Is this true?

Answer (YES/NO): NO